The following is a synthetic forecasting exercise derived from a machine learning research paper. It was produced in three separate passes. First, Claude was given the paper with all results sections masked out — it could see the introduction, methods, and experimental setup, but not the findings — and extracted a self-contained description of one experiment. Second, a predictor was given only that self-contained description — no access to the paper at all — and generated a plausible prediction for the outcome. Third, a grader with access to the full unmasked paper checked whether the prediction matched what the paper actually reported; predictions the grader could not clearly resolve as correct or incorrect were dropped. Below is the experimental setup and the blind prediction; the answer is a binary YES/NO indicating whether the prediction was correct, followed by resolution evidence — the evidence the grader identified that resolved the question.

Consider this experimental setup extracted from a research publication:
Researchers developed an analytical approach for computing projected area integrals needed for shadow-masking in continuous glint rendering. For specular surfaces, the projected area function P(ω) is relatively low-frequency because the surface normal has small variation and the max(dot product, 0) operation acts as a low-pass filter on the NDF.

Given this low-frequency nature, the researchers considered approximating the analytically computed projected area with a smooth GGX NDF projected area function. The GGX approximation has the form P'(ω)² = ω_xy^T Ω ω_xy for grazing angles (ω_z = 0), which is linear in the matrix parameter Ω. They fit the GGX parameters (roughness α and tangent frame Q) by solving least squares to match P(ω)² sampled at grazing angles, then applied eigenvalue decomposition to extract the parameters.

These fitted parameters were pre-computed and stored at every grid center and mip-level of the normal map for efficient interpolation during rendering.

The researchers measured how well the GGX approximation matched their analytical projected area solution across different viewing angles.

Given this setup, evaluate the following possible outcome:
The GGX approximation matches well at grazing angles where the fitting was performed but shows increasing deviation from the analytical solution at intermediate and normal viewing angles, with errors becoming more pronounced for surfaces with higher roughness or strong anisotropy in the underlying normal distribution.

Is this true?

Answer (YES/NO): NO